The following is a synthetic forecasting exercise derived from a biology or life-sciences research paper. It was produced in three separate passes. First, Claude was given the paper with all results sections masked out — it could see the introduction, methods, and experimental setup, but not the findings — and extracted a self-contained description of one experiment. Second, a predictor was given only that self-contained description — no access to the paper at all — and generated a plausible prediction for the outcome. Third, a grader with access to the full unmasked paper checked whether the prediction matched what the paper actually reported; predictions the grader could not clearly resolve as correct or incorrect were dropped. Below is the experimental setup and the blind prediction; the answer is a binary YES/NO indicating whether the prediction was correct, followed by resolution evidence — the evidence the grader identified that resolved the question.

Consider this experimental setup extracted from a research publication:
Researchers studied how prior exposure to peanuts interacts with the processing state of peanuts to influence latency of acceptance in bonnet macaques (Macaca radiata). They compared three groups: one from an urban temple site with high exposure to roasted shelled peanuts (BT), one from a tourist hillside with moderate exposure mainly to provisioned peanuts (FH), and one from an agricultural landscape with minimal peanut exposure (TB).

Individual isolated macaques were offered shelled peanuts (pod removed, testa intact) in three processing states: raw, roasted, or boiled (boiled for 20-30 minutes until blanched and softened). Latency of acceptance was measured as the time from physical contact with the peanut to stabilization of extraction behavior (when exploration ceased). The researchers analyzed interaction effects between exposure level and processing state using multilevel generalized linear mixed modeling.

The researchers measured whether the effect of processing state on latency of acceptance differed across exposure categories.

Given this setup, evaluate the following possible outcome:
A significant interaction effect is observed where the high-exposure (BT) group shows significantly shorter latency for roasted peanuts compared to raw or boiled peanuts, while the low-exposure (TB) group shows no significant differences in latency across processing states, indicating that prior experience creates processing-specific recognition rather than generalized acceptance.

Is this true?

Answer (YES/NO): NO